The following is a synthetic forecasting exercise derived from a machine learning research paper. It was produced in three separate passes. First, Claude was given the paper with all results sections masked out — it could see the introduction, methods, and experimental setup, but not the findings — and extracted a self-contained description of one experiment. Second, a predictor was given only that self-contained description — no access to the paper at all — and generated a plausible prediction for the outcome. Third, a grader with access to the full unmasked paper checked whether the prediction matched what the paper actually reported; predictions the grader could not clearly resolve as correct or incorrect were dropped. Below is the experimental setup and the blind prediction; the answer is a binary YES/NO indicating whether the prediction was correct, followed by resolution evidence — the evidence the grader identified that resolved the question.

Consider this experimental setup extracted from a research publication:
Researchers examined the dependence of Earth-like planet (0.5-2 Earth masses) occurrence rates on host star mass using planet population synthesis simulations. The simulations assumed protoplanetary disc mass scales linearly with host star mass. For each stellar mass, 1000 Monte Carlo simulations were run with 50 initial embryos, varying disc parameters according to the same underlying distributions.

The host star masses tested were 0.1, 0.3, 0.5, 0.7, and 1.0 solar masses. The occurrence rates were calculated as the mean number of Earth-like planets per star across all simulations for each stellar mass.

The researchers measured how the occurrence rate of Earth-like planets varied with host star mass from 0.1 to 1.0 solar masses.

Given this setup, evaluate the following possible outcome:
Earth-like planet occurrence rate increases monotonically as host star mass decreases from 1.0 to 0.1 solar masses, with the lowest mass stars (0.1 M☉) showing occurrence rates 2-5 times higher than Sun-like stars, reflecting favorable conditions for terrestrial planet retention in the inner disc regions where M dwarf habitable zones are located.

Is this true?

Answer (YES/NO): NO